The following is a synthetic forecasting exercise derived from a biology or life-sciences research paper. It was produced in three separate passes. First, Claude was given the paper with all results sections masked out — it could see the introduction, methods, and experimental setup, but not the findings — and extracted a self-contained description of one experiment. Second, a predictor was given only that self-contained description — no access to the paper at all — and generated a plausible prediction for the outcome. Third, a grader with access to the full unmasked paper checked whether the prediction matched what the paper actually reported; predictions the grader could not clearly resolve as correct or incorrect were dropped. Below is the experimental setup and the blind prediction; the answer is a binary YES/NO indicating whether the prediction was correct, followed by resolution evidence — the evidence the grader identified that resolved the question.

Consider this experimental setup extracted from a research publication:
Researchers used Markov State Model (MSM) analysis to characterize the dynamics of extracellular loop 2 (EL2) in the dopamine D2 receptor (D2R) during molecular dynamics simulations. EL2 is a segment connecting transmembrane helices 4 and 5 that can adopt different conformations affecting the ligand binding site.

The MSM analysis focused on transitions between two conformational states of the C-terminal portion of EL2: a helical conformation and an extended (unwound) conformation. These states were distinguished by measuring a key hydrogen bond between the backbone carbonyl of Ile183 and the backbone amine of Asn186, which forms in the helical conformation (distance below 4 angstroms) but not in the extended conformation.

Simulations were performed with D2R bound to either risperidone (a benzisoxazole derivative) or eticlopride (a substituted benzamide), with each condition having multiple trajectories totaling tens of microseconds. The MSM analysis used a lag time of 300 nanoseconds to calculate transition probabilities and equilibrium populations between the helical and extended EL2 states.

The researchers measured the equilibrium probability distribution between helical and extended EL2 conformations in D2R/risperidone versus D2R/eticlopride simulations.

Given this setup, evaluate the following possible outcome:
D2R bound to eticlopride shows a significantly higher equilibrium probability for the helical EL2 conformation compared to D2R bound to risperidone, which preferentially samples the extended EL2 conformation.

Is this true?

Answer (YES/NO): NO